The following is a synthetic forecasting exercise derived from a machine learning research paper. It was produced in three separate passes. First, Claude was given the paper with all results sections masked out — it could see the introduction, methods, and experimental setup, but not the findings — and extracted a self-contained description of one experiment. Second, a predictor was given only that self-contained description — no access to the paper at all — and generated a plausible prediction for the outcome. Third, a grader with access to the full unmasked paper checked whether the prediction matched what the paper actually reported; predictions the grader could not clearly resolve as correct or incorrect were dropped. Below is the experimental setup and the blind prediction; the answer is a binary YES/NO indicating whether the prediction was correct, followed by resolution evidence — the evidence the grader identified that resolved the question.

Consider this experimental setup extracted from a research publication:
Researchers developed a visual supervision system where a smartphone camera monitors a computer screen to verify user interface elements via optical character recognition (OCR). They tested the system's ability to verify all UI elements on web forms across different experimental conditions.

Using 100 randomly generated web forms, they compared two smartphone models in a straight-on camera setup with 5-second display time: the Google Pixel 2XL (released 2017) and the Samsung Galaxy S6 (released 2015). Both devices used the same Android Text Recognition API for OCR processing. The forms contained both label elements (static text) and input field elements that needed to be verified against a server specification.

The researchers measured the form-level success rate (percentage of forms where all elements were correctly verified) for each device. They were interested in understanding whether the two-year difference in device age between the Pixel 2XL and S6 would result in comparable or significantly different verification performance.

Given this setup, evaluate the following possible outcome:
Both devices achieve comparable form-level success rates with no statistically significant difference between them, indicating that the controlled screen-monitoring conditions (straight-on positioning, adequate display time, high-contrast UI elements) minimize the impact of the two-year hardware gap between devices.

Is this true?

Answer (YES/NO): NO